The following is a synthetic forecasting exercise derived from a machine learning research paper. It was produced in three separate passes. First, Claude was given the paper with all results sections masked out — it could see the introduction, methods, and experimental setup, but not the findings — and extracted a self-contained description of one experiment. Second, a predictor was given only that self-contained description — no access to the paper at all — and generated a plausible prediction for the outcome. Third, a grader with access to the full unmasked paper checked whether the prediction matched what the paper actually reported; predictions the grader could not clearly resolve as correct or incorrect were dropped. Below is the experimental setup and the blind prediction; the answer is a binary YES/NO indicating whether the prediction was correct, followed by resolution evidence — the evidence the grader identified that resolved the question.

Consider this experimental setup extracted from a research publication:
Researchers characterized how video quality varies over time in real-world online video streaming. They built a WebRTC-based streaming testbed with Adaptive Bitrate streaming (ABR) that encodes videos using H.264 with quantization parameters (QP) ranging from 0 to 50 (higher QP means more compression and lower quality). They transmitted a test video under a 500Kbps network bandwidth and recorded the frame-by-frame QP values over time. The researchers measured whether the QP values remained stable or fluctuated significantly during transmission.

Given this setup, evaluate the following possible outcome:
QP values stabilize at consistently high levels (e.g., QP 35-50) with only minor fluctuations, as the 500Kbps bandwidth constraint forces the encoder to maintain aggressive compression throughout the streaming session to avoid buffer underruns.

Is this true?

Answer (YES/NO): NO